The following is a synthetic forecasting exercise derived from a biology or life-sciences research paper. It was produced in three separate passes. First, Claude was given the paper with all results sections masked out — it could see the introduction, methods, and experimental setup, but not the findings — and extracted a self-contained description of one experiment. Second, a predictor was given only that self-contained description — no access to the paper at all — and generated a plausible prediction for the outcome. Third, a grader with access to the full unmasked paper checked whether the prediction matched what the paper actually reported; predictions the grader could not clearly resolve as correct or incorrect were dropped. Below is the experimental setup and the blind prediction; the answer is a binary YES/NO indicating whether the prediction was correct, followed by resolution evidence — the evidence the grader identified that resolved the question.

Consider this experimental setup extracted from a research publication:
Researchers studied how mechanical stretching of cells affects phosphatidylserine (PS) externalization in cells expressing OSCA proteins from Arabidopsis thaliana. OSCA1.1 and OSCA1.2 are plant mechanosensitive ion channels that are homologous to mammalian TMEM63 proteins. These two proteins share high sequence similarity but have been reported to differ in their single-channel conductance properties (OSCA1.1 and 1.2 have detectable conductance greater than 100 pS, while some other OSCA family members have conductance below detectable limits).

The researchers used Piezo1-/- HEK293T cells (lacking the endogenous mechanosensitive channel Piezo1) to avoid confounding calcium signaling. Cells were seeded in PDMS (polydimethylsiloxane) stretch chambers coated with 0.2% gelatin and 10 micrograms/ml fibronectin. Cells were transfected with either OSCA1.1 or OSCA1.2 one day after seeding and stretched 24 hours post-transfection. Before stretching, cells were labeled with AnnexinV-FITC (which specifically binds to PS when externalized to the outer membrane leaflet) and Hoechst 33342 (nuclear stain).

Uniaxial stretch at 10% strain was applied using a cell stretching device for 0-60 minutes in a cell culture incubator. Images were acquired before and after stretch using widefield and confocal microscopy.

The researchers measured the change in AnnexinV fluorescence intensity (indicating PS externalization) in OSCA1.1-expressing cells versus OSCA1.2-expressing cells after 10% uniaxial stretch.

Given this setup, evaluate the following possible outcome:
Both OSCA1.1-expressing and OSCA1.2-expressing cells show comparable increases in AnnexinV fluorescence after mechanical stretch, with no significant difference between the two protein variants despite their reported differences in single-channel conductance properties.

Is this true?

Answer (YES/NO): YES